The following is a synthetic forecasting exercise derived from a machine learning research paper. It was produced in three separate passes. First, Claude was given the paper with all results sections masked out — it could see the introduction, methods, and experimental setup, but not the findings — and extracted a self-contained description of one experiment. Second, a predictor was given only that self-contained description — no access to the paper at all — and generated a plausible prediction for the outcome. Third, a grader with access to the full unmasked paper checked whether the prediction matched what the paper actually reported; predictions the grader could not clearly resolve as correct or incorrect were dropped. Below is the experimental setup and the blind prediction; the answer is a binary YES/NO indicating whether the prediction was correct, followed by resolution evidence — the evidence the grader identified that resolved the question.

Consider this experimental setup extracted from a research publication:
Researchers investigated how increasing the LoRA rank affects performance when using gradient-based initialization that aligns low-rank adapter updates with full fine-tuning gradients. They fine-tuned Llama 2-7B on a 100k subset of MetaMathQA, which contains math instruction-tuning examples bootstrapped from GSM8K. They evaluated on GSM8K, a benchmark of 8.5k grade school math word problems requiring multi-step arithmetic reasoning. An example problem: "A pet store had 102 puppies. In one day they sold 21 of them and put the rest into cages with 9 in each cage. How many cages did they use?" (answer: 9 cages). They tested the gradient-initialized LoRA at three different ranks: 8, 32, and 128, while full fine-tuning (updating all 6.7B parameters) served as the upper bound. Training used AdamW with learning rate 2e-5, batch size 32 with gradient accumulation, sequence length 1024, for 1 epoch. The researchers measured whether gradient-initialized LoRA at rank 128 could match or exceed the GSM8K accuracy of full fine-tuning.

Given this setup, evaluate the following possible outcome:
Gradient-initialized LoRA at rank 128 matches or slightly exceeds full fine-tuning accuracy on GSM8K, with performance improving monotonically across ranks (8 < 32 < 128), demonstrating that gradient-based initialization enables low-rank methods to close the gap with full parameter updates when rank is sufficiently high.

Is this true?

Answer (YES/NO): NO